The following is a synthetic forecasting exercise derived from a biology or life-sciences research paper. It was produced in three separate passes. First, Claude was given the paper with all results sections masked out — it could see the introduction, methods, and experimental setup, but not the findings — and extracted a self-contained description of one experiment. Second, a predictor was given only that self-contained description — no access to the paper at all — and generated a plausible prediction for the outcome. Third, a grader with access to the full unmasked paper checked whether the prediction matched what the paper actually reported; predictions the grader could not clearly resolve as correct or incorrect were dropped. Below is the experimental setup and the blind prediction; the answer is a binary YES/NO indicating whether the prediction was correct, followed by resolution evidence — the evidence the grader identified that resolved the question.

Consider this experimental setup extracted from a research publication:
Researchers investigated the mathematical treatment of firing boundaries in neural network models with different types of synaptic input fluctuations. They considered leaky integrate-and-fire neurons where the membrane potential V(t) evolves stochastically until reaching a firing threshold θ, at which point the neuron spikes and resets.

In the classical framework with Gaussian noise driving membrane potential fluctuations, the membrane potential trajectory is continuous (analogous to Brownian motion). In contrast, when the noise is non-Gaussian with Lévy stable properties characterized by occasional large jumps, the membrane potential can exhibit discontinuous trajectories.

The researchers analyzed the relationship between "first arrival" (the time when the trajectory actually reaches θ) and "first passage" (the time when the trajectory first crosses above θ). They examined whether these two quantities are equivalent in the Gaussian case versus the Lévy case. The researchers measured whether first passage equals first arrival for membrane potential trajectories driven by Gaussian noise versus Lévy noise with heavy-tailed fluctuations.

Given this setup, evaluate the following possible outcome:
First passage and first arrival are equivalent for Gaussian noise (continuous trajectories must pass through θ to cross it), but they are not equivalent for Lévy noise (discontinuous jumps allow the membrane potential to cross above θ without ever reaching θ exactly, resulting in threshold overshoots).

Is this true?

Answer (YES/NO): YES